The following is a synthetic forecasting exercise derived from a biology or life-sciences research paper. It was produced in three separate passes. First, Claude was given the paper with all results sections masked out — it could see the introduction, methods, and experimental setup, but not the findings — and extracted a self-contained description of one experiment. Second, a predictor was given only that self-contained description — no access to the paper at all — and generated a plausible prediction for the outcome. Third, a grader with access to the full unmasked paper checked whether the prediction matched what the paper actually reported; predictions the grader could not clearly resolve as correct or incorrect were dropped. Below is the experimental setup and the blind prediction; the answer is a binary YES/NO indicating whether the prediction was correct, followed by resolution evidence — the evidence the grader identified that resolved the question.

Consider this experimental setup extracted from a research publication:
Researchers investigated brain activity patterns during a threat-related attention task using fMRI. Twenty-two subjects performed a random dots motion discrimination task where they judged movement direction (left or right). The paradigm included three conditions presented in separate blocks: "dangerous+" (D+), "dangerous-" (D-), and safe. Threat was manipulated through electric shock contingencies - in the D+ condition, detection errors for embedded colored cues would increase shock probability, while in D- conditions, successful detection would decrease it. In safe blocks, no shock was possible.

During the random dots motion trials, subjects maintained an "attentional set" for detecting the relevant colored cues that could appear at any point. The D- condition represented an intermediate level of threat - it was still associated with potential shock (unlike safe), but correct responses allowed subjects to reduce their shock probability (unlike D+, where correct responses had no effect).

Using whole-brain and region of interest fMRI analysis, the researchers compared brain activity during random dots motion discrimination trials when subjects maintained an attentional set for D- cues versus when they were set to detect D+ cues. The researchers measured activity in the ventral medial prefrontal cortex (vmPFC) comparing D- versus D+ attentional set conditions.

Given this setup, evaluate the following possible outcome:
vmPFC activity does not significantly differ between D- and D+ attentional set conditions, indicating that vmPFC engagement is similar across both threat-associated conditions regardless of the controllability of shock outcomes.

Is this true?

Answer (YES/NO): NO